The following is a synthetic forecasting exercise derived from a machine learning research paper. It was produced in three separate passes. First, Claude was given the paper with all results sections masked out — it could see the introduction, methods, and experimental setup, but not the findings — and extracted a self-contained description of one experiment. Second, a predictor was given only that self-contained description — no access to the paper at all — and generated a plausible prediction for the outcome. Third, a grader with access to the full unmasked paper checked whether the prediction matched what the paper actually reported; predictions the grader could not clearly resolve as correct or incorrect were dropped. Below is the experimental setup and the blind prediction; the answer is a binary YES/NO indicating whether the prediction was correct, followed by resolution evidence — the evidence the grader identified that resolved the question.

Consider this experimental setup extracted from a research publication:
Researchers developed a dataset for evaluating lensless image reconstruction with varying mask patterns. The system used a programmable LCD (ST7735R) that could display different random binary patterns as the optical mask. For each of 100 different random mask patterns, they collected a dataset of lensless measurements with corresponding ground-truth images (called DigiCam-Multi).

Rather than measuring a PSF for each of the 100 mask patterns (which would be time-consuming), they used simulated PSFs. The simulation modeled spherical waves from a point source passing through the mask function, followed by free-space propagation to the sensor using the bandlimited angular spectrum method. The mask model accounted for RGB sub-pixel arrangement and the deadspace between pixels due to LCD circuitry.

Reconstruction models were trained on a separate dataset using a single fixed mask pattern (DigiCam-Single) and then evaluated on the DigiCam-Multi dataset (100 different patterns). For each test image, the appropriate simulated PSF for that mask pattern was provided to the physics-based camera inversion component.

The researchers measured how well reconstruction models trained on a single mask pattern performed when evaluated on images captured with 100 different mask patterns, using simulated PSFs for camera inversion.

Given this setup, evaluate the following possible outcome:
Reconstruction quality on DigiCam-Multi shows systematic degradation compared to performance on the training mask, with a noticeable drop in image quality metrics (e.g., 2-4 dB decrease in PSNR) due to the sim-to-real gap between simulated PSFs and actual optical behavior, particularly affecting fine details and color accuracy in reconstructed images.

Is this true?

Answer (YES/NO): NO